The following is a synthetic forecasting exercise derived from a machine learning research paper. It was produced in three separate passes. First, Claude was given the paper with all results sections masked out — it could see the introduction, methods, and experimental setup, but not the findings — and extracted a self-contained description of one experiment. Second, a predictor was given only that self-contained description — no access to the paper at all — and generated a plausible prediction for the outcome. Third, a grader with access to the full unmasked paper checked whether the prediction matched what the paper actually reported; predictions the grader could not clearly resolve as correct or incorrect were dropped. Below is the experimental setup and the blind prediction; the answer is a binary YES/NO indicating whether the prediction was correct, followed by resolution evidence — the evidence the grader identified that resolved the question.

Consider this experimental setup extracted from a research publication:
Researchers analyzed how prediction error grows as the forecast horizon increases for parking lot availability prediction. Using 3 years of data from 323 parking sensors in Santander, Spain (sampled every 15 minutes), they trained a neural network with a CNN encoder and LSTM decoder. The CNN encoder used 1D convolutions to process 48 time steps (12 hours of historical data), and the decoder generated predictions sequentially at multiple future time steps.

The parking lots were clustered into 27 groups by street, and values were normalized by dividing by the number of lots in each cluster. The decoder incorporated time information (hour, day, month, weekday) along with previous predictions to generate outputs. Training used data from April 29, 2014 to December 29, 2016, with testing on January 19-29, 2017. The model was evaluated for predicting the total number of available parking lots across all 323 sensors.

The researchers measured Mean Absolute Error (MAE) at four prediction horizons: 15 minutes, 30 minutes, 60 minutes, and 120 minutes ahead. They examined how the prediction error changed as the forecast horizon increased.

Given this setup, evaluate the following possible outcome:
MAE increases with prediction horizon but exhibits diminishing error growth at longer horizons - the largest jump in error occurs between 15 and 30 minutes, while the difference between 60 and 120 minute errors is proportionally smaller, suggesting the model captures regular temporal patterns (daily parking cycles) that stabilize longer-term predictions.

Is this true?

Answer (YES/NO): NO